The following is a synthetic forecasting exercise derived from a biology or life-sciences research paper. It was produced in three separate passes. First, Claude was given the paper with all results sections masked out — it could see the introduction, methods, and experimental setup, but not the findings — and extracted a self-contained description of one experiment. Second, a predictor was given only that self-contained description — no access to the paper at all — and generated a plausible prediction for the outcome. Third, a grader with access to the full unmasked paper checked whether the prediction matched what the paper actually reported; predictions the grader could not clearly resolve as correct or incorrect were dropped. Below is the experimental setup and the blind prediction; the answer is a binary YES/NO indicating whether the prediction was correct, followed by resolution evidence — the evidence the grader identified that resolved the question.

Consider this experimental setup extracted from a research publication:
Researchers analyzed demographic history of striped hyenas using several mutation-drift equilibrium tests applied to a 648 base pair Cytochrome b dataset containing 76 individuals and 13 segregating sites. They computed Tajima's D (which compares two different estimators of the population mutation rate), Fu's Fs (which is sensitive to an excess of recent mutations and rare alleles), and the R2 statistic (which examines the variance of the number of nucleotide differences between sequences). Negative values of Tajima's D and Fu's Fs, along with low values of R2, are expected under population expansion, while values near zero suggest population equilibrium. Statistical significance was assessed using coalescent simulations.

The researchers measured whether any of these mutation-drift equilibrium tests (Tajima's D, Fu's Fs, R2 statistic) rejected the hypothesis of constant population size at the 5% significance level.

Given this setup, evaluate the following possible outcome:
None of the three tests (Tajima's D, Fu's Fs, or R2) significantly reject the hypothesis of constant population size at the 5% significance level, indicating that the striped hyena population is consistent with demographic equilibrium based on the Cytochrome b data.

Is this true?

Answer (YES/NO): YES